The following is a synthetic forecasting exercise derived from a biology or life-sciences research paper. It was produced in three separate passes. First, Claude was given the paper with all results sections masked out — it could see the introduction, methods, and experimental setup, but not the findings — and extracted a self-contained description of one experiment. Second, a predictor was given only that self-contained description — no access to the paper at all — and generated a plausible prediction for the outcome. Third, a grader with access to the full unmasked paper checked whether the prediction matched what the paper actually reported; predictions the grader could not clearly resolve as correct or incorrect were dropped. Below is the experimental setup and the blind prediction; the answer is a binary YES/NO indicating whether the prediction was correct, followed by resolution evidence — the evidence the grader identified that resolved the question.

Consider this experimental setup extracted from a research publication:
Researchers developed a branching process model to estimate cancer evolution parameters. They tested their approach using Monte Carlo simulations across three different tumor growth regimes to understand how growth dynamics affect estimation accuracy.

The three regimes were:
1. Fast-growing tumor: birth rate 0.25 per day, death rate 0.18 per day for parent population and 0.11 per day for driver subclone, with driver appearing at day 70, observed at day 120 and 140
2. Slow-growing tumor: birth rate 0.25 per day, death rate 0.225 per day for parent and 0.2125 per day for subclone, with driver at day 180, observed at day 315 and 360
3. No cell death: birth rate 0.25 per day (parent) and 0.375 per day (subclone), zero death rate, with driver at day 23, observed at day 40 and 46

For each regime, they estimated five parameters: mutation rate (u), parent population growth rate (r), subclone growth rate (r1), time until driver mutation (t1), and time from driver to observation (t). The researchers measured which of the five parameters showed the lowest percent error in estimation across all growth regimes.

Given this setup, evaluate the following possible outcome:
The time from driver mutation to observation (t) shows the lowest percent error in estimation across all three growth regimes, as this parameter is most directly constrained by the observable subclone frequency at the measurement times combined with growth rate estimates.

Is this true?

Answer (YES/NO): NO